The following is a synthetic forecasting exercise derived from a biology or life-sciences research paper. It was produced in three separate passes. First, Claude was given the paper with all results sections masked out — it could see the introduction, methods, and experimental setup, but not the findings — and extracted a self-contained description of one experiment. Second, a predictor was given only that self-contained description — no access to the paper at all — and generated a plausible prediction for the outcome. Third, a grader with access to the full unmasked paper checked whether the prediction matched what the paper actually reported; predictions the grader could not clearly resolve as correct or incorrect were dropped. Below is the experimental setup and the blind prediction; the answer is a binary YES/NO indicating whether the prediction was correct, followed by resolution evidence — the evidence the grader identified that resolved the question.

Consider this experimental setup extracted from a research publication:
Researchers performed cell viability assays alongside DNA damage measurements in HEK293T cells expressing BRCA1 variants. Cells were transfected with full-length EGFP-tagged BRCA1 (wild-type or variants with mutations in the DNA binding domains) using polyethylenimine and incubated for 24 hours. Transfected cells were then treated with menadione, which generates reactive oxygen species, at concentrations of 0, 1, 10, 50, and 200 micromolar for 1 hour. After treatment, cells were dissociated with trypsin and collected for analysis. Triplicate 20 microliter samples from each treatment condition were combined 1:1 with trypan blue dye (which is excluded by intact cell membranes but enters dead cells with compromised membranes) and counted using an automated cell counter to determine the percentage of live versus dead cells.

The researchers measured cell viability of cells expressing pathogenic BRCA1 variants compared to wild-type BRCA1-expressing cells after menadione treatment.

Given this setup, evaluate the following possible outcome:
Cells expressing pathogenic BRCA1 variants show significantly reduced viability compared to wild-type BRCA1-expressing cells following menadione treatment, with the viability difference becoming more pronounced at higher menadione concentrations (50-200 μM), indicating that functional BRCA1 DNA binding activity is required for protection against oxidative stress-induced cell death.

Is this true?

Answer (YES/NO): NO